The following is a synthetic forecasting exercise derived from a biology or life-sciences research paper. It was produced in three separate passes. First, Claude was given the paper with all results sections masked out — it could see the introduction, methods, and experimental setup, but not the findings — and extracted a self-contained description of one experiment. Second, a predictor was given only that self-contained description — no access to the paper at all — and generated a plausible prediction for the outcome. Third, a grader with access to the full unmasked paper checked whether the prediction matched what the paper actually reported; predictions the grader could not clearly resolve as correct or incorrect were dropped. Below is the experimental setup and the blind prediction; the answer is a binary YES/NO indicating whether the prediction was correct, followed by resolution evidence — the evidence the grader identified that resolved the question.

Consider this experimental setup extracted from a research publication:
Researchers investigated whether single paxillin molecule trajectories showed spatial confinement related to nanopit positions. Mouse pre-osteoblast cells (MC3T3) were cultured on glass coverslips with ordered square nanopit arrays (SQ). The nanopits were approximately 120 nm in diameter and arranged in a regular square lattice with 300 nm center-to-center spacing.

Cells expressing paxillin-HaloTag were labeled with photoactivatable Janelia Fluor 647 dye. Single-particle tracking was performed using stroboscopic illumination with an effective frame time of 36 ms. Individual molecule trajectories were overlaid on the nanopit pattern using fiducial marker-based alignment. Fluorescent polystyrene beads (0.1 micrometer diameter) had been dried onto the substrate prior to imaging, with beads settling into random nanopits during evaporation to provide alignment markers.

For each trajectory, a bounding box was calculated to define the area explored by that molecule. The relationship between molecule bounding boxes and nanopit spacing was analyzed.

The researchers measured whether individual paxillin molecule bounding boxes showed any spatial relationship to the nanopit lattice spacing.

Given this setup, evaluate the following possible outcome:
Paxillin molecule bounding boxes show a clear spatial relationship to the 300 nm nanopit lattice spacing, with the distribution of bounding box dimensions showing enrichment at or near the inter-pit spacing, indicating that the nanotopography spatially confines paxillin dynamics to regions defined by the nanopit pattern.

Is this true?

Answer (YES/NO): YES